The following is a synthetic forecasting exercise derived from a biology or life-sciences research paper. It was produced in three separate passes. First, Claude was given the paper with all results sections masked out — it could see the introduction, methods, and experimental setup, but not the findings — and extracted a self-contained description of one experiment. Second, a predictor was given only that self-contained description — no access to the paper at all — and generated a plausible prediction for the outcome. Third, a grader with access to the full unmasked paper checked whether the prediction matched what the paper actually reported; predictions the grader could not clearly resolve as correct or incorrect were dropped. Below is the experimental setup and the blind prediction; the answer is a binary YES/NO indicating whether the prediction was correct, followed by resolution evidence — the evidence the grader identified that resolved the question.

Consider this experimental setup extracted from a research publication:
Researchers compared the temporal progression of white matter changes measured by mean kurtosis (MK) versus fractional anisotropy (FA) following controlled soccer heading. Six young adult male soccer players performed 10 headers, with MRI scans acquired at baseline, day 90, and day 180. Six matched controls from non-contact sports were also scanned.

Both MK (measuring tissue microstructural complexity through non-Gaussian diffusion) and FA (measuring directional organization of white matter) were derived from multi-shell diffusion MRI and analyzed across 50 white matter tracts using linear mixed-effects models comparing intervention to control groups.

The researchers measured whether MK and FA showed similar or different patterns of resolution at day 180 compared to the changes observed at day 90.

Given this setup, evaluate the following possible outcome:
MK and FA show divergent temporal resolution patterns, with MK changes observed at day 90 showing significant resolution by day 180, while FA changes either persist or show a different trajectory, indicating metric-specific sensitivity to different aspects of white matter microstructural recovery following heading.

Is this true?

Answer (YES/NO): NO